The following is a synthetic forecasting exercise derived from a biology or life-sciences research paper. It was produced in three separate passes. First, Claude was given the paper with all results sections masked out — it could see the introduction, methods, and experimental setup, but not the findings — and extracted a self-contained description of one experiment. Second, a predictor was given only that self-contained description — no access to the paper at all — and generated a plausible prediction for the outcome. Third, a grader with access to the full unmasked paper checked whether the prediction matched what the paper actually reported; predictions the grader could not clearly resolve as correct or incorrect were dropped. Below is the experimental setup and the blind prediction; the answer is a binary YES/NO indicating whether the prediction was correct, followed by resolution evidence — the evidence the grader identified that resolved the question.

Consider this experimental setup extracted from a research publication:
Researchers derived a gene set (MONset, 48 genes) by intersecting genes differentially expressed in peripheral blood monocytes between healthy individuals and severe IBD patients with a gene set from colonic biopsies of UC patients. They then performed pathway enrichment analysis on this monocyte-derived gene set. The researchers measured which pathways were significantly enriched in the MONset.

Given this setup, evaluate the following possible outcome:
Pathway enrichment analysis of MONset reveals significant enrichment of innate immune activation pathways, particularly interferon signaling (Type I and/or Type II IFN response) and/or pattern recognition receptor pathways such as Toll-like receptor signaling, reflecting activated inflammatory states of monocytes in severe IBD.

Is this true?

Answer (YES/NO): NO